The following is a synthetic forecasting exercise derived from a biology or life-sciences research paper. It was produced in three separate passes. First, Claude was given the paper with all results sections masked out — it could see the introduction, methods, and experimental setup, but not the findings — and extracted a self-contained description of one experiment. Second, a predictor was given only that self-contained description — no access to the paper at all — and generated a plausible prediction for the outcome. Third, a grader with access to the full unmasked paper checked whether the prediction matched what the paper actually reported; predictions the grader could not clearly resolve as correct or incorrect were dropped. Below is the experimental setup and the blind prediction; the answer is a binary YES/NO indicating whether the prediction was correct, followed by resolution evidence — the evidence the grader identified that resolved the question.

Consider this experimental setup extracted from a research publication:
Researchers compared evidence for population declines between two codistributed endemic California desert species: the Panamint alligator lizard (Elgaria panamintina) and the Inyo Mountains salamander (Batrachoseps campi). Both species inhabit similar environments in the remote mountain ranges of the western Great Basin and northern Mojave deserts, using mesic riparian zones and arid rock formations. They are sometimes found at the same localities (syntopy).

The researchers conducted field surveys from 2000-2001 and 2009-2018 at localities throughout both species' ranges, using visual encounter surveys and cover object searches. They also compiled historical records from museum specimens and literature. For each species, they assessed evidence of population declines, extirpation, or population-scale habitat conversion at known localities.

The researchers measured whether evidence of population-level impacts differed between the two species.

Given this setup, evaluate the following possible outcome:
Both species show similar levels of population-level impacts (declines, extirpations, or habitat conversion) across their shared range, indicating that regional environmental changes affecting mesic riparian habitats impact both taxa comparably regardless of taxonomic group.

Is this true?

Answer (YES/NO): NO